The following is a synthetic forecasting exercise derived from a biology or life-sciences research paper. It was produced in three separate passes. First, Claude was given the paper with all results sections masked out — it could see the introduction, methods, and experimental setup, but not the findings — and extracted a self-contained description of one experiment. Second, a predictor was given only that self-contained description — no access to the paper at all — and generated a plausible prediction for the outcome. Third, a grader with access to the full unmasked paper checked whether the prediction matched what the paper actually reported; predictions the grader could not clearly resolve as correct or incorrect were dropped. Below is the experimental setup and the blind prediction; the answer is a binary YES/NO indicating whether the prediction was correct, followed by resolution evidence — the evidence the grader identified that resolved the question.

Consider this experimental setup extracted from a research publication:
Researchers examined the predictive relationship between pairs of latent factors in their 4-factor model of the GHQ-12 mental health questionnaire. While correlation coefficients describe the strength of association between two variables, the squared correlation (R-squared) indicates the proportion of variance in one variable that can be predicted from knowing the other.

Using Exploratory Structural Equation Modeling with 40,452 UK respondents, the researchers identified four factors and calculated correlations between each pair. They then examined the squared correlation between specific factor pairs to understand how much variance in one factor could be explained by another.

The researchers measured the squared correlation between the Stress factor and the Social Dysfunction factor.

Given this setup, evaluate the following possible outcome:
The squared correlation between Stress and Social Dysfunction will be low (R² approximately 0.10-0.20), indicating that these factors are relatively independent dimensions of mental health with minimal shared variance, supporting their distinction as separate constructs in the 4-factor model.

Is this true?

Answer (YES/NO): NO